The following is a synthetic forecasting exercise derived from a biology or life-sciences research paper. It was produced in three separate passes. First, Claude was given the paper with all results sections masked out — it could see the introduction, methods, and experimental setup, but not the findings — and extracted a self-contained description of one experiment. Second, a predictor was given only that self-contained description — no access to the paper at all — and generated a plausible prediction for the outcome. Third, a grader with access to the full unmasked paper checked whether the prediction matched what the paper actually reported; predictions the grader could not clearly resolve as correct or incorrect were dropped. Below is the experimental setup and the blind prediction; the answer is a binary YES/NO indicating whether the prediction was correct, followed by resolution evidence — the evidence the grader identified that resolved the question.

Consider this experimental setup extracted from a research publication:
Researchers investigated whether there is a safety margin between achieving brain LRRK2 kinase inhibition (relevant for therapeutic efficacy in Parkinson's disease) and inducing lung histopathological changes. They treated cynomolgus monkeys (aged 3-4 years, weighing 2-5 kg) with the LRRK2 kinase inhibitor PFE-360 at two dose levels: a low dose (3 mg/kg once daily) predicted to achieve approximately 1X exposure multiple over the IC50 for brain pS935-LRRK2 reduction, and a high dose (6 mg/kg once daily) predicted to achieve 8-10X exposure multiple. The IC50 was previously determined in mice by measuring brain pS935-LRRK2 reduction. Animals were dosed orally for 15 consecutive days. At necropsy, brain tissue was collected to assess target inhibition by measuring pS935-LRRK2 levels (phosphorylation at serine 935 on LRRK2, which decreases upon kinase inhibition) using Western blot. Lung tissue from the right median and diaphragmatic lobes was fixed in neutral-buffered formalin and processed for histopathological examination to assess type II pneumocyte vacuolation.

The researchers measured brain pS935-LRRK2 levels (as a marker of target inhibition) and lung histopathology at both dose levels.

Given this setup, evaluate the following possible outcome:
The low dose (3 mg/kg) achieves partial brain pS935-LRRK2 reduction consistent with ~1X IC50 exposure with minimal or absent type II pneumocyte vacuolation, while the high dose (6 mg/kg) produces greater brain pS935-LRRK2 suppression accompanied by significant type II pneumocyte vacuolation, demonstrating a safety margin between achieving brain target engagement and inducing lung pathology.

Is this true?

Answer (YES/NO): YES